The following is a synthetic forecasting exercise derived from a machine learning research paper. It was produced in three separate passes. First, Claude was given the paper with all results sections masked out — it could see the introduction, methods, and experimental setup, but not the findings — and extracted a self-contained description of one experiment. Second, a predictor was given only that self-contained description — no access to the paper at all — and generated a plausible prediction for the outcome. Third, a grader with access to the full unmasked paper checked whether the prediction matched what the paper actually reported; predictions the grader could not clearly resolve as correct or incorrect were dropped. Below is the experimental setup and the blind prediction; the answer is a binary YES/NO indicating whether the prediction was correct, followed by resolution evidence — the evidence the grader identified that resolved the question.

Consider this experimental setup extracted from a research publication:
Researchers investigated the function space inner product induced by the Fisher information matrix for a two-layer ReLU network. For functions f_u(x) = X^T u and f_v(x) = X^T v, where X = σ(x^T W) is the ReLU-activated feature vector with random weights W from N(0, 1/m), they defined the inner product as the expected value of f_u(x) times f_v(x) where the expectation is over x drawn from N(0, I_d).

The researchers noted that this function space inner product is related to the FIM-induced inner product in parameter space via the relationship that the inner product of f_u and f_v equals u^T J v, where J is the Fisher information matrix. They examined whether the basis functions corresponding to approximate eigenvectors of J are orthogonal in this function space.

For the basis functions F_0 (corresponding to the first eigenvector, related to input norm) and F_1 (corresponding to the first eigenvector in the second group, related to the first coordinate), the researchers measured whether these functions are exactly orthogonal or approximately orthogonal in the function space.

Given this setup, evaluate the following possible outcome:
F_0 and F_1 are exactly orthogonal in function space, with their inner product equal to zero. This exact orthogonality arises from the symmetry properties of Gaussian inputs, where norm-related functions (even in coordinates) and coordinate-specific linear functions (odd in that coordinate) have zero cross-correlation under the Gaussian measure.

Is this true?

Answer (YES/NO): YES